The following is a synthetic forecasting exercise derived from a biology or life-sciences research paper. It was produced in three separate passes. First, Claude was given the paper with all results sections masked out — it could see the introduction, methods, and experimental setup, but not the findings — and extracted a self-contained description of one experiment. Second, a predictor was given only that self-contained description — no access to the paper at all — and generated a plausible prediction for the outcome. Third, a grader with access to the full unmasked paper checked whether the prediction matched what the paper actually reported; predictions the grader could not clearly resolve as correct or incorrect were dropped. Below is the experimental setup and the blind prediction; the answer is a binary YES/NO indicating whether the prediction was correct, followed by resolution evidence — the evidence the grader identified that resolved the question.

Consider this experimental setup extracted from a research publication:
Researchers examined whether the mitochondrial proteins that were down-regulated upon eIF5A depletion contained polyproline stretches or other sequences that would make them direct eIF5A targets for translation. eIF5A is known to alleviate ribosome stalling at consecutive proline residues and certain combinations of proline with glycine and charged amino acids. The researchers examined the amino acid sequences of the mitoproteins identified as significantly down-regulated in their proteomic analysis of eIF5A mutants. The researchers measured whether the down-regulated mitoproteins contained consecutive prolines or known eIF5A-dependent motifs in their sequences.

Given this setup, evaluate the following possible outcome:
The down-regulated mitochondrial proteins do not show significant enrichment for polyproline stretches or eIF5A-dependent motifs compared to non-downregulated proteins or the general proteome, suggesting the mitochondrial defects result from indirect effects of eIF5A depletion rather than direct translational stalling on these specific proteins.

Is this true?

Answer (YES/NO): YES